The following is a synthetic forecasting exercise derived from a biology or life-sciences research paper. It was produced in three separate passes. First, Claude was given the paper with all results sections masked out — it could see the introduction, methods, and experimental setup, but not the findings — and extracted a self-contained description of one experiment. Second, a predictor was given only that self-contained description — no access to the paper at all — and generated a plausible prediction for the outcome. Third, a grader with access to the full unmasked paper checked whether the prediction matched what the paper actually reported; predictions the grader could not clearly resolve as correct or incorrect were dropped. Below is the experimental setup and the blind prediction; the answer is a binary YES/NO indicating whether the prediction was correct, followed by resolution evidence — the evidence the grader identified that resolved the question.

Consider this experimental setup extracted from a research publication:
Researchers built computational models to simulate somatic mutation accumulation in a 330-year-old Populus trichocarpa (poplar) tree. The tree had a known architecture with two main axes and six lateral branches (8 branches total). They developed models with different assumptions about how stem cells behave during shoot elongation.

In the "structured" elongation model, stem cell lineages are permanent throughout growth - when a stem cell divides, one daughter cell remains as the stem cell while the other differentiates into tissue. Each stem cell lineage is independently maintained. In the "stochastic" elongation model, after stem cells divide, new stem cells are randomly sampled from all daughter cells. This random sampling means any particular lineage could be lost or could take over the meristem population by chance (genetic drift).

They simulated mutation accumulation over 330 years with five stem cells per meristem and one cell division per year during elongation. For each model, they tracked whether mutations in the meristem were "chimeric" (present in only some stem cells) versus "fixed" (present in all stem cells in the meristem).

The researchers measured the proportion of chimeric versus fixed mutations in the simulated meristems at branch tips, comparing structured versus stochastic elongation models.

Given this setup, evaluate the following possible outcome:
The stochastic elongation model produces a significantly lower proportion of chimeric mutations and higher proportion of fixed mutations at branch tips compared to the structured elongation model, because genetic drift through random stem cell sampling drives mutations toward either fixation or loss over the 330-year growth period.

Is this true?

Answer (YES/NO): YES